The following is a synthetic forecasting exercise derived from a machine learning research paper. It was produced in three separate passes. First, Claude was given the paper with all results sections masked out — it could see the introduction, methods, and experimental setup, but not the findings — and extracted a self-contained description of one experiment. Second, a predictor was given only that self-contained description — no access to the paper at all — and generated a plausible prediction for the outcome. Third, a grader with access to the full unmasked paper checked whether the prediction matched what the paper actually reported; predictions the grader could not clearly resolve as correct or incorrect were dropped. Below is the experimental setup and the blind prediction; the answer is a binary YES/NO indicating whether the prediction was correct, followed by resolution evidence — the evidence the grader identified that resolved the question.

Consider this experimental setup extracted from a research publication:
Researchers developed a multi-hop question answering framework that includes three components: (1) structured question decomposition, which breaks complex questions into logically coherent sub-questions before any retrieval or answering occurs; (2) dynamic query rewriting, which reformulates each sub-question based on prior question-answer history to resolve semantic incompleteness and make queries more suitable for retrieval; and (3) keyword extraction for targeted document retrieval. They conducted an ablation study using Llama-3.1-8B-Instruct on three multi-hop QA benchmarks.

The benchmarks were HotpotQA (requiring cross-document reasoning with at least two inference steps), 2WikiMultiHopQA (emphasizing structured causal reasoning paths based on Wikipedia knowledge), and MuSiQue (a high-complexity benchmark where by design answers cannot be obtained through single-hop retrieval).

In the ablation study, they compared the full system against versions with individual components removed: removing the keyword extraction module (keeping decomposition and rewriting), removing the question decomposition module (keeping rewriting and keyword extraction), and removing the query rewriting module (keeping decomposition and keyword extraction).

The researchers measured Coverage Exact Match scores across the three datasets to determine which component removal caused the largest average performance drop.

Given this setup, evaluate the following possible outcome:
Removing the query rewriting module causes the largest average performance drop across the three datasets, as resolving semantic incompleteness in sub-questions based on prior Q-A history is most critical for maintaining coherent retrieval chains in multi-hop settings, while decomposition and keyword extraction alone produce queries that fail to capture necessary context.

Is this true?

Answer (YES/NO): YES